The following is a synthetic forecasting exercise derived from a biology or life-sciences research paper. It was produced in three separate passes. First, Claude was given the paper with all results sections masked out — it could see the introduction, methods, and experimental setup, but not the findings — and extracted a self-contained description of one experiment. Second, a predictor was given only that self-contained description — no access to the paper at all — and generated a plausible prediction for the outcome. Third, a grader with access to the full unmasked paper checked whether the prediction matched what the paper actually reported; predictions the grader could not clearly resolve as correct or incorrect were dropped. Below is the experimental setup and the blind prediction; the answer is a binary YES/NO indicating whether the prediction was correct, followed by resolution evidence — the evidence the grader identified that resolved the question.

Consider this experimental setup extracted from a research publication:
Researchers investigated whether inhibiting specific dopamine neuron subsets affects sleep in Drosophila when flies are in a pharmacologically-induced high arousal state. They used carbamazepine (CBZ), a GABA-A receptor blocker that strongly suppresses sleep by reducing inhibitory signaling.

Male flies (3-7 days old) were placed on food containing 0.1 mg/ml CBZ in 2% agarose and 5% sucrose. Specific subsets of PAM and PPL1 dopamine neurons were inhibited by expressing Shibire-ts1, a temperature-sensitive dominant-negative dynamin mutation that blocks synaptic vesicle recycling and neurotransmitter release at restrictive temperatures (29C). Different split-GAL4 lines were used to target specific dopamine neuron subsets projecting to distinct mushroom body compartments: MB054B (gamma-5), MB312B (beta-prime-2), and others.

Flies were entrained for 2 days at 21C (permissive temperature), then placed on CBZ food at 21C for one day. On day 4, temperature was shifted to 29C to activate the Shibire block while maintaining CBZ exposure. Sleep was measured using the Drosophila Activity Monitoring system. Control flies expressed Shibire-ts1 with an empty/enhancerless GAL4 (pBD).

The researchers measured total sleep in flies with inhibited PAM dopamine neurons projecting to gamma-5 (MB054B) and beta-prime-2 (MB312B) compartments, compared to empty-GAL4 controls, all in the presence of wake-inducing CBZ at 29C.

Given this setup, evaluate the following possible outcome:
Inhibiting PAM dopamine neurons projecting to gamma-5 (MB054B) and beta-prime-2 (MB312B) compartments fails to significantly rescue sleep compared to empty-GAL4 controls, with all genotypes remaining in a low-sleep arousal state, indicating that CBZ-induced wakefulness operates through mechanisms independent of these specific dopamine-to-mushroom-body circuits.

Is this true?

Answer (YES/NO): NO